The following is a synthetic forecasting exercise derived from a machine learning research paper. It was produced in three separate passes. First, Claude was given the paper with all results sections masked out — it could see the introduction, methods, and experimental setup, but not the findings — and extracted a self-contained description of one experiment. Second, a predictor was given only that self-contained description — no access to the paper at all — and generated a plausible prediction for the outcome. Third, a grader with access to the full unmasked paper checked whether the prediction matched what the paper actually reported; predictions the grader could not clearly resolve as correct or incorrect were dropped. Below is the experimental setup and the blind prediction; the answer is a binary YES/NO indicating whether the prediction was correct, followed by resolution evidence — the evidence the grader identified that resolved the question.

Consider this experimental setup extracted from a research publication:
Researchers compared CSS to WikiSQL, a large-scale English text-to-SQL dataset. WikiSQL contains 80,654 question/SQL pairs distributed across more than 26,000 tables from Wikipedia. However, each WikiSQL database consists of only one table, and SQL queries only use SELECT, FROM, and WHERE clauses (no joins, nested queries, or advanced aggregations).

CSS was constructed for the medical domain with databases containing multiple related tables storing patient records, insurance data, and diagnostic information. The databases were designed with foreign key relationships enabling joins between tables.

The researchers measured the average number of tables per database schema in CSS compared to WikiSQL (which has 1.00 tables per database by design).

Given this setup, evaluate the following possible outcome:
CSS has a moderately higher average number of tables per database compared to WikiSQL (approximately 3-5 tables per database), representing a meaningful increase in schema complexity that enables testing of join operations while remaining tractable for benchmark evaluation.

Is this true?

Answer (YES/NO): NO